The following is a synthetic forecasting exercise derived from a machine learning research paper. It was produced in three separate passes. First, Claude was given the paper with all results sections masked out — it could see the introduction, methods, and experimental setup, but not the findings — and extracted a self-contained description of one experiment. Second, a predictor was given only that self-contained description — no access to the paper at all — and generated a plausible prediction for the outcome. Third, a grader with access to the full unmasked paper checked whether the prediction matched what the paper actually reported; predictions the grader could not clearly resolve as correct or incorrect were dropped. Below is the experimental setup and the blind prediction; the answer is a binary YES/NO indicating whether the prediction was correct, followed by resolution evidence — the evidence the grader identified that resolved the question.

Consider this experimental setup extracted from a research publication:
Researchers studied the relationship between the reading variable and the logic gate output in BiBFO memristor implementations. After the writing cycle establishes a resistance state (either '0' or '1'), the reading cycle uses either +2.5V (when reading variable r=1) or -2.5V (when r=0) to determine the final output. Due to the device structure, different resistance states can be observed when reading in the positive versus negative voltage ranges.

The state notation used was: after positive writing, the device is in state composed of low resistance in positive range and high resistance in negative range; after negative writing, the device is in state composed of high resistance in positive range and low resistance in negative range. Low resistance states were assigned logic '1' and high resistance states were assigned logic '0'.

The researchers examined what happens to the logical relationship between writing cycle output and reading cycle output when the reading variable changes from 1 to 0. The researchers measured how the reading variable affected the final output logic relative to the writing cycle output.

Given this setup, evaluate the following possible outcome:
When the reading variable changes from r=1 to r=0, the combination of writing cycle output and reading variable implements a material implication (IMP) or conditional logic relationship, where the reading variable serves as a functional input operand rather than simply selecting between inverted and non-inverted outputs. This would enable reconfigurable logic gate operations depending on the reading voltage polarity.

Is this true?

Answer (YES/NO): NO